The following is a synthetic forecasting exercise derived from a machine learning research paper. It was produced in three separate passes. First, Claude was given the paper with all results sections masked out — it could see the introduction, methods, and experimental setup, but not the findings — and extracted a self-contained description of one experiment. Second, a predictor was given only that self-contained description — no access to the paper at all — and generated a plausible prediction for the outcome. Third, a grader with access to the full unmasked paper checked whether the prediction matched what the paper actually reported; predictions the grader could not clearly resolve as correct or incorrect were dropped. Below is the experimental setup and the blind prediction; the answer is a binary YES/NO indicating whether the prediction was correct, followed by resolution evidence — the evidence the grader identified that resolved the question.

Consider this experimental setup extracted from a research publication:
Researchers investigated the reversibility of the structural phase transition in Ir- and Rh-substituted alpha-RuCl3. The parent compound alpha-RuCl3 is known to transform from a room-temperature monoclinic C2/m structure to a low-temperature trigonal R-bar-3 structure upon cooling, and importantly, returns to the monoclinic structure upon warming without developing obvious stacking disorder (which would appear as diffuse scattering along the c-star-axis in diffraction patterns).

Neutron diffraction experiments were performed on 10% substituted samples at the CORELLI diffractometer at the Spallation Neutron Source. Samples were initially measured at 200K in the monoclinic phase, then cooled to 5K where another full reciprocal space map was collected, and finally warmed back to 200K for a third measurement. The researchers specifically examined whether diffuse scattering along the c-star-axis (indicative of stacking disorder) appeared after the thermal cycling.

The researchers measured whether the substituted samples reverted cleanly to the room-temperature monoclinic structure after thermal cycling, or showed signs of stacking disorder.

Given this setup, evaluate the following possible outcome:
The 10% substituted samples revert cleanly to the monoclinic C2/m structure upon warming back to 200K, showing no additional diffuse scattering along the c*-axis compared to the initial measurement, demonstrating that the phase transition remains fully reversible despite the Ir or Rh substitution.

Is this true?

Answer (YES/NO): YES